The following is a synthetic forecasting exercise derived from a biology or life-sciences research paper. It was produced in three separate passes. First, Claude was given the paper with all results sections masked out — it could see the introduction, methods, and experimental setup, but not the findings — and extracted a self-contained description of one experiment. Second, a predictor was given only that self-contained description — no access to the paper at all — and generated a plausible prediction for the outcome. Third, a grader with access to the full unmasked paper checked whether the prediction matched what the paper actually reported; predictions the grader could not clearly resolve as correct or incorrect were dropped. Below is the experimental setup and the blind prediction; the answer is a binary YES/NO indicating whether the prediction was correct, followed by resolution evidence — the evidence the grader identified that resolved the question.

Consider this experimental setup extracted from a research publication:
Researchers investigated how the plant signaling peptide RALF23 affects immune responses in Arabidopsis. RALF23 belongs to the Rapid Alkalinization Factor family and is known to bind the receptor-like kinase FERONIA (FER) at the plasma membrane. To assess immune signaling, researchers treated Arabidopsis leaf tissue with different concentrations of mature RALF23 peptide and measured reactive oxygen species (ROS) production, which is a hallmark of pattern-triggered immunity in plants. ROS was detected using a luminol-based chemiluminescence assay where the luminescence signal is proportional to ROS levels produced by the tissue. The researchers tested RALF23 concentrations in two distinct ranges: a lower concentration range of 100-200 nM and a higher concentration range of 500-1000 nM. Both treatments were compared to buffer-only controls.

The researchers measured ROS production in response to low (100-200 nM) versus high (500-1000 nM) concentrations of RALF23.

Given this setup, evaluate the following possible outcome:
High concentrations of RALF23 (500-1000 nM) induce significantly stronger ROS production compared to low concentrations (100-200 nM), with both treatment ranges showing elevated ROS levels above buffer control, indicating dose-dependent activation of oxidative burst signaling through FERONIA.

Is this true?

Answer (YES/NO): NO